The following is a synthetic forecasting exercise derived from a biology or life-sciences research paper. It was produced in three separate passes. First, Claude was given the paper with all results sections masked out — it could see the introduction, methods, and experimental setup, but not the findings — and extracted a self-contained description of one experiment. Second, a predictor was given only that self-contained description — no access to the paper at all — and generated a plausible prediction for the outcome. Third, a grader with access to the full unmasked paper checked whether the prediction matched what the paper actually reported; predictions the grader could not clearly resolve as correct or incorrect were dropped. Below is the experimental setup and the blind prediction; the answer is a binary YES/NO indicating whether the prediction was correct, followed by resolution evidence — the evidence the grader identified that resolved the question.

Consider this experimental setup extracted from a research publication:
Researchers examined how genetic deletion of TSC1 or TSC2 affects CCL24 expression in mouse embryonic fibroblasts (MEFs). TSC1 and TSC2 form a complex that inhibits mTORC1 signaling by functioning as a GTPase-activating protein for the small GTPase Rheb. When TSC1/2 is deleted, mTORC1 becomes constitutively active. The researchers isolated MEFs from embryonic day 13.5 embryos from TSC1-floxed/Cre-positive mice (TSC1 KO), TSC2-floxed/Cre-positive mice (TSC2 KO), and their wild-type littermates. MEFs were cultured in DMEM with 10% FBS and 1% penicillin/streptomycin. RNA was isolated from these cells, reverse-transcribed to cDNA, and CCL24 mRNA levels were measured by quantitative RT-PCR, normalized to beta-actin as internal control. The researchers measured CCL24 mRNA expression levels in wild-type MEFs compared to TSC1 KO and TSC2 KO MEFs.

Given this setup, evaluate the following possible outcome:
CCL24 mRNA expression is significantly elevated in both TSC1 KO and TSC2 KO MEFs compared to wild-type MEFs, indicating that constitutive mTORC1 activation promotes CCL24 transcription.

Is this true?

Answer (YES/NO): NO